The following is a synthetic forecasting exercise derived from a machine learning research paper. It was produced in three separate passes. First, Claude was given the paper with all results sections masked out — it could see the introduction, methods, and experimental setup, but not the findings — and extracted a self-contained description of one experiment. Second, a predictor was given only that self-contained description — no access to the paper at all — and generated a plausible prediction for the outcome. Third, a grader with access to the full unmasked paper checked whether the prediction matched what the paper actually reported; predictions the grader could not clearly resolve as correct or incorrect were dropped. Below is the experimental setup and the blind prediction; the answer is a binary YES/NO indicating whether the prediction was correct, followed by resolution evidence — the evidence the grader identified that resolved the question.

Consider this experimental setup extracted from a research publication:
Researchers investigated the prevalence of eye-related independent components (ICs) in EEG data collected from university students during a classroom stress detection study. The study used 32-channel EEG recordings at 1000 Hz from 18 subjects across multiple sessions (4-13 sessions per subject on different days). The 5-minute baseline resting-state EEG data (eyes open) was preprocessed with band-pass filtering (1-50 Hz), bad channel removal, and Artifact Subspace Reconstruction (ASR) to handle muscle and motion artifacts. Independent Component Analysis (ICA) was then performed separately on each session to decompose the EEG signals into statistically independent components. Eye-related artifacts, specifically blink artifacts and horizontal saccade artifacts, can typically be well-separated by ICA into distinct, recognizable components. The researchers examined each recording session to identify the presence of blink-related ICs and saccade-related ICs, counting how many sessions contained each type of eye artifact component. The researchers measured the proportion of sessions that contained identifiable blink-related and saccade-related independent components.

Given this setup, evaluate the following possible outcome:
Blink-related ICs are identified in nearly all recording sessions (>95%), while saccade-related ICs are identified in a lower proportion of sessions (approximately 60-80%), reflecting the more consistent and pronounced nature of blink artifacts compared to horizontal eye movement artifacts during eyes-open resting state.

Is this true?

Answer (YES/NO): NO